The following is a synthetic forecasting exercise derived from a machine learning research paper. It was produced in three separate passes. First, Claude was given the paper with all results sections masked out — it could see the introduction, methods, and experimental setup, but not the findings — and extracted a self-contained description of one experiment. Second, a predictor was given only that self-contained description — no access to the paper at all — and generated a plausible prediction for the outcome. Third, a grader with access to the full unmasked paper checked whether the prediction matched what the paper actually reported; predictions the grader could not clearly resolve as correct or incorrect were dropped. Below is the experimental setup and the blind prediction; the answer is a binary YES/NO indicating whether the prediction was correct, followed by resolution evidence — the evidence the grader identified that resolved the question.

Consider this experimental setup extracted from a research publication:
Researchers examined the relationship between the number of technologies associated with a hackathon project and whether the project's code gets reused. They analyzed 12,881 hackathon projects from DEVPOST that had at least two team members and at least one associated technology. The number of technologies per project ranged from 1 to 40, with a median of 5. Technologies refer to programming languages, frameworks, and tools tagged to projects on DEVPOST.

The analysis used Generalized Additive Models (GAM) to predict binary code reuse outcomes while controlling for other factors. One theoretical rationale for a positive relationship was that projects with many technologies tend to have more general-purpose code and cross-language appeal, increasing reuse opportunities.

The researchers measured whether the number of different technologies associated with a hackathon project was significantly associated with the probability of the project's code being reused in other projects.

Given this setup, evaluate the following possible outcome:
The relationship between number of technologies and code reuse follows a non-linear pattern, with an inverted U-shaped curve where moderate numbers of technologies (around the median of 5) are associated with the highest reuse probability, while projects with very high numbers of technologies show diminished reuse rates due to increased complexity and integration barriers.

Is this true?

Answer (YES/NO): NO